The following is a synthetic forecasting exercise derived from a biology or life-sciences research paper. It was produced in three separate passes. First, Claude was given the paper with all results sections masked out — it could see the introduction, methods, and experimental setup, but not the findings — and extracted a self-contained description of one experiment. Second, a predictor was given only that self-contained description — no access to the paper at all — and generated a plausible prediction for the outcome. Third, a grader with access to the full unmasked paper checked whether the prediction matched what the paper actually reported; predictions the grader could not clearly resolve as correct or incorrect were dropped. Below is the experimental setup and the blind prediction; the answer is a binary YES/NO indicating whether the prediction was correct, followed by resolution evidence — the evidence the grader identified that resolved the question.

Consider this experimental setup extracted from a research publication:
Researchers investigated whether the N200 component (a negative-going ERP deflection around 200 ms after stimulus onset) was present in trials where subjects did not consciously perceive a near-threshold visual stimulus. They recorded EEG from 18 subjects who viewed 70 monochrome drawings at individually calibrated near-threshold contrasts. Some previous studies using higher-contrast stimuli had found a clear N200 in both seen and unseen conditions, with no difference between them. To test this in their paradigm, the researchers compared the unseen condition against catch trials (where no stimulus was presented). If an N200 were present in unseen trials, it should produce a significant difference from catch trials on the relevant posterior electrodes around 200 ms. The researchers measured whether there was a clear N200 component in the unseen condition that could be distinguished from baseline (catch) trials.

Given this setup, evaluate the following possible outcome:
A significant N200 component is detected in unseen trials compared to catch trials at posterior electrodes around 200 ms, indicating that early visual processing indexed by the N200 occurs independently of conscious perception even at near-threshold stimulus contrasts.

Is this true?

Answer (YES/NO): NO